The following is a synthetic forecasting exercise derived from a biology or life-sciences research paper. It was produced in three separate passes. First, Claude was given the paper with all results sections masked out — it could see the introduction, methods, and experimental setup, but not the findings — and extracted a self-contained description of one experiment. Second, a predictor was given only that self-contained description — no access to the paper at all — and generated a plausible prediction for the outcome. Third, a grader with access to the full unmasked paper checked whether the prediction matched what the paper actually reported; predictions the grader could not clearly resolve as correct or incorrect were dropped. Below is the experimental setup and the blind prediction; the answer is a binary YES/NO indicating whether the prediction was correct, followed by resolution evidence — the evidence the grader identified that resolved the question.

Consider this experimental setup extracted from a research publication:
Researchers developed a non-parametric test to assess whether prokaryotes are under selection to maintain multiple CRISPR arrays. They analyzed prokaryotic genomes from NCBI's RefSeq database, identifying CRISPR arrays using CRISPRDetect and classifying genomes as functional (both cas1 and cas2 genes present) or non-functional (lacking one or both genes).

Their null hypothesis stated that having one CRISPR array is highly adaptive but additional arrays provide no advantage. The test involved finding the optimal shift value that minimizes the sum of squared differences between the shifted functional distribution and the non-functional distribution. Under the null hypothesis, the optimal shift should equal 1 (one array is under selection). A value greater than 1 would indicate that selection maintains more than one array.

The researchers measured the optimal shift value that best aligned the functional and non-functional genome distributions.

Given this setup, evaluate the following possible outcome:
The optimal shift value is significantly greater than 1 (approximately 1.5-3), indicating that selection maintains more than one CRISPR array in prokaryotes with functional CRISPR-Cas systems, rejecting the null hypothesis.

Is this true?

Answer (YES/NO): YES